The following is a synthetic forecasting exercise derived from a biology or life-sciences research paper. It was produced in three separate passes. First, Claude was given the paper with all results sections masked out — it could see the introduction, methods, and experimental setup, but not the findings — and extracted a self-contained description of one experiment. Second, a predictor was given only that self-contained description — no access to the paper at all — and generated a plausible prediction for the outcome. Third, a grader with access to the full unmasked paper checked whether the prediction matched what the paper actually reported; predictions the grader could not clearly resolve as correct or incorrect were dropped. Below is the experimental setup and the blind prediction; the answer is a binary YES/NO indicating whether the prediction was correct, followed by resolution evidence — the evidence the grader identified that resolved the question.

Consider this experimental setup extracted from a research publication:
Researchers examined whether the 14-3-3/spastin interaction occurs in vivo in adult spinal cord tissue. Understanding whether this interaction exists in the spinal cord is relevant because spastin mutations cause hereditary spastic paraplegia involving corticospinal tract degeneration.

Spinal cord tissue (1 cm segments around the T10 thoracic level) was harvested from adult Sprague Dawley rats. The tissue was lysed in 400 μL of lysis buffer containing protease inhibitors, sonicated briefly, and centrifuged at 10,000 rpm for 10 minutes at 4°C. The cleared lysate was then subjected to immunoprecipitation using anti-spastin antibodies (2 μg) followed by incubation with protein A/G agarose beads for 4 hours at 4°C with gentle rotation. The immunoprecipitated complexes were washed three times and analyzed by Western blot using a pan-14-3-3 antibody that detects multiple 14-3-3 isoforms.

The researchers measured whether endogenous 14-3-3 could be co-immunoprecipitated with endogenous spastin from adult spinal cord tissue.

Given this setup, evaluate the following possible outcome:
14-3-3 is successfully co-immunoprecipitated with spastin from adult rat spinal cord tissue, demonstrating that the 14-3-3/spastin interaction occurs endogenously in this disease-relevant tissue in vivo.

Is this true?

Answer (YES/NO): YES